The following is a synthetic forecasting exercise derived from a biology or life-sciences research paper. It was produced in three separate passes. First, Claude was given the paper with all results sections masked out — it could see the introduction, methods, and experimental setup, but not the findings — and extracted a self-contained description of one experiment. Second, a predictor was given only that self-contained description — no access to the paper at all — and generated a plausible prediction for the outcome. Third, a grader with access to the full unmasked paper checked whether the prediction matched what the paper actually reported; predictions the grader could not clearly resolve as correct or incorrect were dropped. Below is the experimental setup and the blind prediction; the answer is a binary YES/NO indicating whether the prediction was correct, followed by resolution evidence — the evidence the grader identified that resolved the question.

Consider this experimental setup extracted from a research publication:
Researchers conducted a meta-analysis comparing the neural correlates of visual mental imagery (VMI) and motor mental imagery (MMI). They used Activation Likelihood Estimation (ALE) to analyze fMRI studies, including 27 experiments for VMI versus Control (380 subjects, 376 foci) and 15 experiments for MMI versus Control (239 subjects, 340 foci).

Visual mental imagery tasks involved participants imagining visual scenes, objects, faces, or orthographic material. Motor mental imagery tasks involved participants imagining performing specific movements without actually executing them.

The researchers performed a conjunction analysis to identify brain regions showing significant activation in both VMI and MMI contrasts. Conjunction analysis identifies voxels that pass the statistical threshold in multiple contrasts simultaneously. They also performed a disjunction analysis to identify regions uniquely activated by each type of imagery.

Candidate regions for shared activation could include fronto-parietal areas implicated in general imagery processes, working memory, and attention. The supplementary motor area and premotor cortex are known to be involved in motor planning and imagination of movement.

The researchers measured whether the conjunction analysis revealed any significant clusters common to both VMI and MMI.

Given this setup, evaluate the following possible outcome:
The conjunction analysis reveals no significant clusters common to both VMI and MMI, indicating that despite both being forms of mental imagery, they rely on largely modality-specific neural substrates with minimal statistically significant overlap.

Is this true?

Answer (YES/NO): NO